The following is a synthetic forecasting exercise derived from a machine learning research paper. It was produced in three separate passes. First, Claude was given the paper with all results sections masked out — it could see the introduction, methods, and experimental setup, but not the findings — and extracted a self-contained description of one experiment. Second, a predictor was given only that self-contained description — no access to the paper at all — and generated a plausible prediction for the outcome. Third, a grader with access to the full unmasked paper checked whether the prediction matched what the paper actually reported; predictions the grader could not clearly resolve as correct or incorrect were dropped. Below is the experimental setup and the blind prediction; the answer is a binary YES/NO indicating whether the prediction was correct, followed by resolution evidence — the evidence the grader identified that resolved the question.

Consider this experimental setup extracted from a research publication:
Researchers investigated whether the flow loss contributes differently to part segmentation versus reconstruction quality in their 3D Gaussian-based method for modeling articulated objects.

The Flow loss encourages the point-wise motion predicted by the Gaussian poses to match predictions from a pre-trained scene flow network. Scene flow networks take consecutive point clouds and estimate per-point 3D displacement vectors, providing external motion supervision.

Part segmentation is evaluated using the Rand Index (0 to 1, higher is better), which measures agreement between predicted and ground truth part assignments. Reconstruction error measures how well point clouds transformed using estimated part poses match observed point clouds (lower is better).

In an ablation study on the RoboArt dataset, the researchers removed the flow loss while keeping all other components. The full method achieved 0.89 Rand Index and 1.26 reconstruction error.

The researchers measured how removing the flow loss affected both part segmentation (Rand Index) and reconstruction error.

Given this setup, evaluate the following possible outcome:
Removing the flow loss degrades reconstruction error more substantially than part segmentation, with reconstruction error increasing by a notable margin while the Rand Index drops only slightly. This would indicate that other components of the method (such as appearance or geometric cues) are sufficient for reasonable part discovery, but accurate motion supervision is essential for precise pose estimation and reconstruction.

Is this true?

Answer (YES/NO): YES